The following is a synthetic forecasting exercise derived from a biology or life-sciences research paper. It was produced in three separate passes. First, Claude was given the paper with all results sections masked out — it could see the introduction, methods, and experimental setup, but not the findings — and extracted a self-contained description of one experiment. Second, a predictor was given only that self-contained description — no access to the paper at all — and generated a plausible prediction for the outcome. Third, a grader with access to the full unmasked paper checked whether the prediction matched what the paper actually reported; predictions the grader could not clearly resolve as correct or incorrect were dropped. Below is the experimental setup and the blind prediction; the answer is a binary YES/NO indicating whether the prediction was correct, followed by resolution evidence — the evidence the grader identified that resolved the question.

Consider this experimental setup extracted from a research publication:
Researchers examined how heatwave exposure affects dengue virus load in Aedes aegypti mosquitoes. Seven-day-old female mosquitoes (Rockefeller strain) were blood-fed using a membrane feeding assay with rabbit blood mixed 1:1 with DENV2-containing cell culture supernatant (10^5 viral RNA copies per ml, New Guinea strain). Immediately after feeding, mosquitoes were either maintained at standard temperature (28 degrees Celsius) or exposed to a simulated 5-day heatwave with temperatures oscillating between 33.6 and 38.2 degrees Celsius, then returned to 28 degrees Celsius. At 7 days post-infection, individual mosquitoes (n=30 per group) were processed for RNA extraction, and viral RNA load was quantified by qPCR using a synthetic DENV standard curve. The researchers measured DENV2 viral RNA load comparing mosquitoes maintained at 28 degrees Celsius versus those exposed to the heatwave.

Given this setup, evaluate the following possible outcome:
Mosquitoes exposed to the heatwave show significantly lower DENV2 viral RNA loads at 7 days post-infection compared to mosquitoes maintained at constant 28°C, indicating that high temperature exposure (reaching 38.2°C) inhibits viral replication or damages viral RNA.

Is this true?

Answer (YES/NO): NO